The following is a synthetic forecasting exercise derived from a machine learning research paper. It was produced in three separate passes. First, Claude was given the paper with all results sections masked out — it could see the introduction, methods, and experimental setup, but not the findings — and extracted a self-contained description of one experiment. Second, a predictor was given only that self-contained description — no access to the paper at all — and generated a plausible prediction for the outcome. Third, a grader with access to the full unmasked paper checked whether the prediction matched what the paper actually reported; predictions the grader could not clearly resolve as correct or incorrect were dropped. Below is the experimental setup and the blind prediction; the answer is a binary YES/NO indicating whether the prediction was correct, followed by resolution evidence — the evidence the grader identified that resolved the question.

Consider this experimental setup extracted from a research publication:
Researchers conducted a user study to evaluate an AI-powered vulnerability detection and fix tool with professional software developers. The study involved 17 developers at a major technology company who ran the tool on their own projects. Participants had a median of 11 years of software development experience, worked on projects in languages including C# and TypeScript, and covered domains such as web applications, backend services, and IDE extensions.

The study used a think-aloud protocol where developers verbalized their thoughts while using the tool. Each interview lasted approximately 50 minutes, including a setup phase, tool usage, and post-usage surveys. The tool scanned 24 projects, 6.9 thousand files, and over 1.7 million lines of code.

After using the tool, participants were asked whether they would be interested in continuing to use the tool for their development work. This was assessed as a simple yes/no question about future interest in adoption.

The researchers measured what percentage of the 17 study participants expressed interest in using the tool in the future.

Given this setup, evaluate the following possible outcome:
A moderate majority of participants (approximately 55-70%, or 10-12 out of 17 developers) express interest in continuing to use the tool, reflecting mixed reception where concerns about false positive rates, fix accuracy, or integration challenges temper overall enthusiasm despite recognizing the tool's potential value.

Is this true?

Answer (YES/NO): YES